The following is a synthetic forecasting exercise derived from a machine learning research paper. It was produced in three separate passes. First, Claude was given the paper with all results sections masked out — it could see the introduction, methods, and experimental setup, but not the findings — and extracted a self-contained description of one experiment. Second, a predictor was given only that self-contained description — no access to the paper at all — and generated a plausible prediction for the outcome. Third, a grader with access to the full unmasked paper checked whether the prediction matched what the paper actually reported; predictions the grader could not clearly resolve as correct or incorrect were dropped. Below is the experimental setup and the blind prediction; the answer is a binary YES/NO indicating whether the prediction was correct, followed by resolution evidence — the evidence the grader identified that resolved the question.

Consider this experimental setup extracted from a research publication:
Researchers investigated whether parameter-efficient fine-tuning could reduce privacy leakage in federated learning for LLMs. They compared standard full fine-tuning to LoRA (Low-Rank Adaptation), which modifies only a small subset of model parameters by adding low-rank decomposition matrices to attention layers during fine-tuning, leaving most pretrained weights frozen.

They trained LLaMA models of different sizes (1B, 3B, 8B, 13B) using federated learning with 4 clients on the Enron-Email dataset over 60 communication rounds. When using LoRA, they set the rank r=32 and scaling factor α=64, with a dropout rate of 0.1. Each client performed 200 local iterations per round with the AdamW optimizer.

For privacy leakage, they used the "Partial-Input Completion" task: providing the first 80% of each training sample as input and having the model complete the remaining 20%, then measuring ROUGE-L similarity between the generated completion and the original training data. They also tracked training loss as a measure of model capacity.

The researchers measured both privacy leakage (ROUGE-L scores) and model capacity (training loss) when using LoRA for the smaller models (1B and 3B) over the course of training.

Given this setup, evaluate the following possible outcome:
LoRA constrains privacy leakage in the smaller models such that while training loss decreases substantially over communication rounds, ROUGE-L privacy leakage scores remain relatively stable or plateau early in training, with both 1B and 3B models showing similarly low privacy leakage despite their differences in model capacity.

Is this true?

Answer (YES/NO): NO